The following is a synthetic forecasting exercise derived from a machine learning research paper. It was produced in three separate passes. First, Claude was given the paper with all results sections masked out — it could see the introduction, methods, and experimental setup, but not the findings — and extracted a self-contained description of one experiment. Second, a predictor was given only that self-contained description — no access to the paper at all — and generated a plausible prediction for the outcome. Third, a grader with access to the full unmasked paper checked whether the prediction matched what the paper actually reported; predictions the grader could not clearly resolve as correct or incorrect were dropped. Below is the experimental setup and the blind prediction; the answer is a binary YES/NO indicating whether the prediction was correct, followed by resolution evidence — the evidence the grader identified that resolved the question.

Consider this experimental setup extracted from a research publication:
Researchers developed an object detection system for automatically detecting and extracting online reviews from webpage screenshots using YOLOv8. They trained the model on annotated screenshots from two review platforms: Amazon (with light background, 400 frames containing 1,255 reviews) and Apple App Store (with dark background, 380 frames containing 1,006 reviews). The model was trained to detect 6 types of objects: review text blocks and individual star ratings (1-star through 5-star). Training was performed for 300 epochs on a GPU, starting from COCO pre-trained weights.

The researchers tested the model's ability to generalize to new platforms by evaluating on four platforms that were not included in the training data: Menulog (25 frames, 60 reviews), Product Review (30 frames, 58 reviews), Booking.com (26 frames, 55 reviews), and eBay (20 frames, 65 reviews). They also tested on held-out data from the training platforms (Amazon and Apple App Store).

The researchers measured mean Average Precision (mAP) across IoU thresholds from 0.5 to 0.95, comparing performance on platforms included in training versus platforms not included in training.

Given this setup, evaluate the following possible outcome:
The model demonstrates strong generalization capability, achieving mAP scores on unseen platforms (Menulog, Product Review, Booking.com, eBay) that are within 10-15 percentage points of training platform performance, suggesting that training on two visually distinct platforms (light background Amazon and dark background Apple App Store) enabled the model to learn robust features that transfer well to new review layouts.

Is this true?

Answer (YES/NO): NO